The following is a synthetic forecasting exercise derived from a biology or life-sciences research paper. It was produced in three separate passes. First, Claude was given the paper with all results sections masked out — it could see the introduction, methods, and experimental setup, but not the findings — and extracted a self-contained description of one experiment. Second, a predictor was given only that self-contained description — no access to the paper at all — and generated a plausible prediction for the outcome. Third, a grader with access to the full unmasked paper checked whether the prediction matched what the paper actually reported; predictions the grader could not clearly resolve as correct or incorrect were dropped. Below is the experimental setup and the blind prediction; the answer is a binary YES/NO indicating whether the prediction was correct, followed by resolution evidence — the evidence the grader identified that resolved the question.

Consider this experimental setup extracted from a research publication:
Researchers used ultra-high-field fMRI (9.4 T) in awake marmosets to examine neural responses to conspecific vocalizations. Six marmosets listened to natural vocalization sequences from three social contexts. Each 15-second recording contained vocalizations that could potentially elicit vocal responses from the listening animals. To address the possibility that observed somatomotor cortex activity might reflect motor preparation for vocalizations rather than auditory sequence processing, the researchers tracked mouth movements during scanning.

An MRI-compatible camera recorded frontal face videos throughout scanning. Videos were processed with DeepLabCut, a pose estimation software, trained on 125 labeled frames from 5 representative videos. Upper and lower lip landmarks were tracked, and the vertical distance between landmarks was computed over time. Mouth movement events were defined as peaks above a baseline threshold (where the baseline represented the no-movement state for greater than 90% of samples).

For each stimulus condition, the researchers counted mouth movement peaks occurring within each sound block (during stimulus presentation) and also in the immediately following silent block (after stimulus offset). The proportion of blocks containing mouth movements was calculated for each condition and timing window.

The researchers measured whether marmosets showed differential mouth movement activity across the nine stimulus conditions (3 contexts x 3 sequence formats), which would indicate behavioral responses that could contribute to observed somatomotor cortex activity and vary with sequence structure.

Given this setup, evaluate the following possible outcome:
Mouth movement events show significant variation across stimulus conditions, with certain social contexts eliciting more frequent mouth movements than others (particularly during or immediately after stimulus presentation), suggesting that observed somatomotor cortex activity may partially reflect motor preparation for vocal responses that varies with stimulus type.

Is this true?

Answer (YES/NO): NO